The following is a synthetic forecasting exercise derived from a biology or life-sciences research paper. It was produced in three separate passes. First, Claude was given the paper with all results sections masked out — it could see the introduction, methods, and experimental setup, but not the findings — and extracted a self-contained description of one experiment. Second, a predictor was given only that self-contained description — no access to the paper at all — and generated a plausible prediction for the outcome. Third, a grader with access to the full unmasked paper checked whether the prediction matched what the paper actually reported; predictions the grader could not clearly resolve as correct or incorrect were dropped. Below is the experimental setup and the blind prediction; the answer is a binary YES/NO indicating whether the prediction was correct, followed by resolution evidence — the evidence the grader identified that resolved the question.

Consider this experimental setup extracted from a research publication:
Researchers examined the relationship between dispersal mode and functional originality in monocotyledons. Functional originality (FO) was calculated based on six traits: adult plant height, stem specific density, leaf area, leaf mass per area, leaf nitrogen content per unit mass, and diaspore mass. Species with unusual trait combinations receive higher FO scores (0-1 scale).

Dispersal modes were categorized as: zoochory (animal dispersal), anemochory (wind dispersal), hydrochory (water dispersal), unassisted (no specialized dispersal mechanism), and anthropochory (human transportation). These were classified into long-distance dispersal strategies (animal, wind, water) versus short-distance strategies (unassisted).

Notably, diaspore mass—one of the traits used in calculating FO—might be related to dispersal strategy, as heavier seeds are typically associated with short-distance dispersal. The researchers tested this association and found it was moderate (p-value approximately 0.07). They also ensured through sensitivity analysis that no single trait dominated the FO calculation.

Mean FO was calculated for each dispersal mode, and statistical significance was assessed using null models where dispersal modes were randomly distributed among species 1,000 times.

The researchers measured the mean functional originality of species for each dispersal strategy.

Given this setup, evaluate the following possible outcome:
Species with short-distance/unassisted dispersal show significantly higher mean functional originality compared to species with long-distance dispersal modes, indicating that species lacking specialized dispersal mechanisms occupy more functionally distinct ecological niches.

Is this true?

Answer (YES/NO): NO